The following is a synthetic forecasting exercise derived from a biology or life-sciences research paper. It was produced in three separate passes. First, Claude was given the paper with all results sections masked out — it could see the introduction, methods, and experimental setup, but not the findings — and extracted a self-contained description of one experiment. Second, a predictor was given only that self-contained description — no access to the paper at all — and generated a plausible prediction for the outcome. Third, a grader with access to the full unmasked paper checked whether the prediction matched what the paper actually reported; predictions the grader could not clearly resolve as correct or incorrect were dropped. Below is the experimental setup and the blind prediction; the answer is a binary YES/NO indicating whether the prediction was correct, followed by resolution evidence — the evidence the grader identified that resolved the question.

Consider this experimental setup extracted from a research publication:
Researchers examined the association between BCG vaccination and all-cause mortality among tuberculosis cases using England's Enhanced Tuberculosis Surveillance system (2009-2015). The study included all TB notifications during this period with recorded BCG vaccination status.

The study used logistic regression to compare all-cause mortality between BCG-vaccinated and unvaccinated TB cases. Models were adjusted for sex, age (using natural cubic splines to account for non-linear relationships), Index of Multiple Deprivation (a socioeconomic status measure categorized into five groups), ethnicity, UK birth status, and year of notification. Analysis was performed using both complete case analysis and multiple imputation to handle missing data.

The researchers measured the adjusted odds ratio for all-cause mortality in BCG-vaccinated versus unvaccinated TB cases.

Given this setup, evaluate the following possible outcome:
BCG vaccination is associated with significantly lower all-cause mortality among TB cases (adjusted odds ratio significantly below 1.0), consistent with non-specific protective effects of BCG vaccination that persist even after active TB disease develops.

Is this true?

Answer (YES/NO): YES